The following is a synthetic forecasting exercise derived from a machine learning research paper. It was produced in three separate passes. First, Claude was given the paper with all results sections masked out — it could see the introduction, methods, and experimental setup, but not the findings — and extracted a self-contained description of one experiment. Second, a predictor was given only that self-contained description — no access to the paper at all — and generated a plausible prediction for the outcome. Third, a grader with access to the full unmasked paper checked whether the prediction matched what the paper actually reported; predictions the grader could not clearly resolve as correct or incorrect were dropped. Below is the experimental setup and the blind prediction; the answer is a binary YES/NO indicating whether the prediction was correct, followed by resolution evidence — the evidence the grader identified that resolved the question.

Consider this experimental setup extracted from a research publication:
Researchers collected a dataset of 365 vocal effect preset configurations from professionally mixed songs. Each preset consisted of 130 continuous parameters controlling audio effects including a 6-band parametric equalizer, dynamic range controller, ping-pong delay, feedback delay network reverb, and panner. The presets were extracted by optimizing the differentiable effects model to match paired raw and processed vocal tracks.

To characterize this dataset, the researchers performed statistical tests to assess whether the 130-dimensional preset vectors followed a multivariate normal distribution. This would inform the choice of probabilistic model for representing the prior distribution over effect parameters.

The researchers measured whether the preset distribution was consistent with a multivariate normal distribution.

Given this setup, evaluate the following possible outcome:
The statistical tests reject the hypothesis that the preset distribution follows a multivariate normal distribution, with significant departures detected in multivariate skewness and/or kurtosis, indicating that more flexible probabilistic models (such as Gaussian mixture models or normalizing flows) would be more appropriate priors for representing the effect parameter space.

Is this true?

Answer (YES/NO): NO